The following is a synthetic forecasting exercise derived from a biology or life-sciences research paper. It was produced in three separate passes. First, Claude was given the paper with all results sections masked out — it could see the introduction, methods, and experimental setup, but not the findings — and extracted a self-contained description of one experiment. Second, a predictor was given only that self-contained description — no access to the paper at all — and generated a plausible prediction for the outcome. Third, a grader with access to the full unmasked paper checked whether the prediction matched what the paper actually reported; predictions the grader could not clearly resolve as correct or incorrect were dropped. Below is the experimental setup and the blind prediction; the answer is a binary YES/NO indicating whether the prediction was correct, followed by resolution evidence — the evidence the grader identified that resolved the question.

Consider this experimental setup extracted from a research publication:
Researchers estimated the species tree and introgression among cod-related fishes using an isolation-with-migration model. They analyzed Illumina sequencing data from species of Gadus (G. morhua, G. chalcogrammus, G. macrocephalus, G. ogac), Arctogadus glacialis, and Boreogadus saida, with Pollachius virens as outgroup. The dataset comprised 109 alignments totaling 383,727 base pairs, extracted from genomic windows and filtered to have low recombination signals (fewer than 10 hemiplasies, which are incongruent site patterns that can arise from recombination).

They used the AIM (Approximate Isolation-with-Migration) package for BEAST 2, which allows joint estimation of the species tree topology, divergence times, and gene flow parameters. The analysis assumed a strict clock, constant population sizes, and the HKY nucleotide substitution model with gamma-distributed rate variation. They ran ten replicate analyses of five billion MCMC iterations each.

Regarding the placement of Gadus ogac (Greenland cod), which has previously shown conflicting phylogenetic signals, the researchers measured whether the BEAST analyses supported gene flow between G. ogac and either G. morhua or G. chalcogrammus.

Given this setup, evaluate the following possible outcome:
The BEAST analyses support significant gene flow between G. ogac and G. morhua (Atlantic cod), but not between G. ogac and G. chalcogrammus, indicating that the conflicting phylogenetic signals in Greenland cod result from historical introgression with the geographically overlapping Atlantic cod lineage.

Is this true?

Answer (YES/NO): NO